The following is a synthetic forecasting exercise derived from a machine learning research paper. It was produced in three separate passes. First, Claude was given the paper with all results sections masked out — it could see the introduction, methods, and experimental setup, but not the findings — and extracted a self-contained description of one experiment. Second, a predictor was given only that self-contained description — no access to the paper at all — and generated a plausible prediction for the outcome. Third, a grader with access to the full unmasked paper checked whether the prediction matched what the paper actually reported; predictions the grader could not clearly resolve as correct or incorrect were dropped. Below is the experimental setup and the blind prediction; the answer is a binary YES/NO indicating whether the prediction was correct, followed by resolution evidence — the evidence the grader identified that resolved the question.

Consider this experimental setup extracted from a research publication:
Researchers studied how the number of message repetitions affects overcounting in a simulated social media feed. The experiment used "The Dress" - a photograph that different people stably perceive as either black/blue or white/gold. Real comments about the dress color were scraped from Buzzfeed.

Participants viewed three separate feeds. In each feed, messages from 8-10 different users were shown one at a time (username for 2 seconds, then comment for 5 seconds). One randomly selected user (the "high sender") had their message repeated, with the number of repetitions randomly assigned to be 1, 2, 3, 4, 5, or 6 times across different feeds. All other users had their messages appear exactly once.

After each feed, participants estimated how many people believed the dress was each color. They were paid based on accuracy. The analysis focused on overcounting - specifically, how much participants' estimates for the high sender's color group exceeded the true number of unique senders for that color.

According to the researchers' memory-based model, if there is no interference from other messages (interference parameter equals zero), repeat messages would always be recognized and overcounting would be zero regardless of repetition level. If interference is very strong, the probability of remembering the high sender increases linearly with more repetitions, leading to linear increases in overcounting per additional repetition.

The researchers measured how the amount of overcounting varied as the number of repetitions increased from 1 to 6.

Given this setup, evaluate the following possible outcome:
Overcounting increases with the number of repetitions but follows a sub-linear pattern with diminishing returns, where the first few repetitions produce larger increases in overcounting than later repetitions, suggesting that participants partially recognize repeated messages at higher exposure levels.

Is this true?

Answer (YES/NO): YES